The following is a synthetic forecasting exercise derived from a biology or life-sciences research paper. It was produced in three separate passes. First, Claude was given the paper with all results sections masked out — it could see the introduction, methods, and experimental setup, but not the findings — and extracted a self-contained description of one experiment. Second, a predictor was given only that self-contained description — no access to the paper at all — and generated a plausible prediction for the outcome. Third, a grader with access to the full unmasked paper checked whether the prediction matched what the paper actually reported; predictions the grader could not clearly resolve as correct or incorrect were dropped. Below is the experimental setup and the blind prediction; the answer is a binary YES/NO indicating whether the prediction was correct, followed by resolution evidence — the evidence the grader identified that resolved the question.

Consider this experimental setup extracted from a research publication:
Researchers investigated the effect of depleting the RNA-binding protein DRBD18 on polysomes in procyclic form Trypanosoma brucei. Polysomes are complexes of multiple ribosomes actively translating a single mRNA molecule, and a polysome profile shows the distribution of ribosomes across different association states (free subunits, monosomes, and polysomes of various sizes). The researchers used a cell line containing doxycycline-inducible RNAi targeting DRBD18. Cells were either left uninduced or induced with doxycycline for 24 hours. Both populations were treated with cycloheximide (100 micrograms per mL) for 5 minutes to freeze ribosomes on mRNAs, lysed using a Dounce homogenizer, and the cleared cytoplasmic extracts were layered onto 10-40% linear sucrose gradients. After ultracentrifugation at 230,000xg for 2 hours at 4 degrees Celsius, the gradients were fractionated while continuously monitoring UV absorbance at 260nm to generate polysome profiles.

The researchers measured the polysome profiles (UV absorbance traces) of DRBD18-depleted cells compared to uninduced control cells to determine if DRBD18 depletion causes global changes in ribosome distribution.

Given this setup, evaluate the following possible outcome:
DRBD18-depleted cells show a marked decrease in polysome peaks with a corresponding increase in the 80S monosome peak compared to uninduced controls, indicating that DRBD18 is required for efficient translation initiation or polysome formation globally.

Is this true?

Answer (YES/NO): YES